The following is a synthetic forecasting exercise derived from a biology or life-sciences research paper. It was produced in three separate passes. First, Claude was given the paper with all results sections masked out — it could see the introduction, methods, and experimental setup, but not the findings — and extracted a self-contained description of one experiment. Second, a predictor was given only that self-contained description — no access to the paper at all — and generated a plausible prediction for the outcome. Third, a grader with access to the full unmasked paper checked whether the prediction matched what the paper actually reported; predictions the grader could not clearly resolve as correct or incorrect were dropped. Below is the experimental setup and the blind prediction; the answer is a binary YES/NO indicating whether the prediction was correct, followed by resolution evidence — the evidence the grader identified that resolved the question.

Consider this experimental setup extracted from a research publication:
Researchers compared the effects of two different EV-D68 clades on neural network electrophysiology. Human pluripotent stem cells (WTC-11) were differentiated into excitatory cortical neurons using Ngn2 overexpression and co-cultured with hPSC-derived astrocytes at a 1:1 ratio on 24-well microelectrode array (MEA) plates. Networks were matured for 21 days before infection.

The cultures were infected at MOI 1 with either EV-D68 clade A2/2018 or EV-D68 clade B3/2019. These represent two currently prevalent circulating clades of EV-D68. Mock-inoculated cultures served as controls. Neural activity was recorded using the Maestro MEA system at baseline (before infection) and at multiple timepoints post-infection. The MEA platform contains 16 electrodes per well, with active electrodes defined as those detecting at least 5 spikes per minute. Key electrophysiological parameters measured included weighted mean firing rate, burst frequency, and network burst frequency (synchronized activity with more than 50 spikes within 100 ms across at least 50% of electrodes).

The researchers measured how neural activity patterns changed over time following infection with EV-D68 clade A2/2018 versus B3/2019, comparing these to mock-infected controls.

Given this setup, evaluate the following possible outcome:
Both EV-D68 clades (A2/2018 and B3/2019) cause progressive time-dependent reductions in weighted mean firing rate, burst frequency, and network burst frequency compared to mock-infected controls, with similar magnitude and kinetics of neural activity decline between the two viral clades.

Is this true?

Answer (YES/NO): NO